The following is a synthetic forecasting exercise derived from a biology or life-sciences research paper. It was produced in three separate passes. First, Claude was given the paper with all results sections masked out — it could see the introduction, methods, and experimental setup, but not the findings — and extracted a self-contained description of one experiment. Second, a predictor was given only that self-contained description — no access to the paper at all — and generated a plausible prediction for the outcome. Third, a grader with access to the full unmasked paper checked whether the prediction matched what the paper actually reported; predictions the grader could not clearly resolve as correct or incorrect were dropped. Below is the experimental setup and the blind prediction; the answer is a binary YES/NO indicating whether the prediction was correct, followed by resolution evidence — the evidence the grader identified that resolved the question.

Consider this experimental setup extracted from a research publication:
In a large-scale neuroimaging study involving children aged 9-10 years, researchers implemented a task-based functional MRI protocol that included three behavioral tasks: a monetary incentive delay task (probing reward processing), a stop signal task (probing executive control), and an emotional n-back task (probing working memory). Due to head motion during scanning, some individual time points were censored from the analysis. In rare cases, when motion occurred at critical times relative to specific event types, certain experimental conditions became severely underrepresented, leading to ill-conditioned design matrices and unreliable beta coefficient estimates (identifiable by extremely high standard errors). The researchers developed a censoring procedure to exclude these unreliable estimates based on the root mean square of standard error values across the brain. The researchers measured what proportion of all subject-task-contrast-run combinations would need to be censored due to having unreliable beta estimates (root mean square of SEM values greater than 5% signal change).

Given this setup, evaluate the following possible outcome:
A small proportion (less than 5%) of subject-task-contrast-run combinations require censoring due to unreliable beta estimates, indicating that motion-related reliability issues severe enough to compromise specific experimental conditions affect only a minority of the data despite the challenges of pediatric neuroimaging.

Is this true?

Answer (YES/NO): YES